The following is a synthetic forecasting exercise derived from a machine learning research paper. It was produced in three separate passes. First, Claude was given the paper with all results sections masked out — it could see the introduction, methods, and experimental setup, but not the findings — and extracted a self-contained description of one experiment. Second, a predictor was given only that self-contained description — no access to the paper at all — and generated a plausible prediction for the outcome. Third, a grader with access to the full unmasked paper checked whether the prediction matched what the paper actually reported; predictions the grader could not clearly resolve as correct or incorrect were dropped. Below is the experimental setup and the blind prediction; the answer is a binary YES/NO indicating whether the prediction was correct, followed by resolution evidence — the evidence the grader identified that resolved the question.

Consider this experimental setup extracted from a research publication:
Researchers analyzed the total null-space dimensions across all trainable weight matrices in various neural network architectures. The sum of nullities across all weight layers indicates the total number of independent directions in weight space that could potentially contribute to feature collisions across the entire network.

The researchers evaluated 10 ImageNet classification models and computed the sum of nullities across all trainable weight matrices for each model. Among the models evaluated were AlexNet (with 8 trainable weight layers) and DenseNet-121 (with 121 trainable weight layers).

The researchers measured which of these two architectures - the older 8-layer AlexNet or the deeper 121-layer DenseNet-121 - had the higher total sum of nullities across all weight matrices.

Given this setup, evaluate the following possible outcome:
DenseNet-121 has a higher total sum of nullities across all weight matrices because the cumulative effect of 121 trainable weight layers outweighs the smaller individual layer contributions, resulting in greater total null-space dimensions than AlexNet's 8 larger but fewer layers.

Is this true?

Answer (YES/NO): YES